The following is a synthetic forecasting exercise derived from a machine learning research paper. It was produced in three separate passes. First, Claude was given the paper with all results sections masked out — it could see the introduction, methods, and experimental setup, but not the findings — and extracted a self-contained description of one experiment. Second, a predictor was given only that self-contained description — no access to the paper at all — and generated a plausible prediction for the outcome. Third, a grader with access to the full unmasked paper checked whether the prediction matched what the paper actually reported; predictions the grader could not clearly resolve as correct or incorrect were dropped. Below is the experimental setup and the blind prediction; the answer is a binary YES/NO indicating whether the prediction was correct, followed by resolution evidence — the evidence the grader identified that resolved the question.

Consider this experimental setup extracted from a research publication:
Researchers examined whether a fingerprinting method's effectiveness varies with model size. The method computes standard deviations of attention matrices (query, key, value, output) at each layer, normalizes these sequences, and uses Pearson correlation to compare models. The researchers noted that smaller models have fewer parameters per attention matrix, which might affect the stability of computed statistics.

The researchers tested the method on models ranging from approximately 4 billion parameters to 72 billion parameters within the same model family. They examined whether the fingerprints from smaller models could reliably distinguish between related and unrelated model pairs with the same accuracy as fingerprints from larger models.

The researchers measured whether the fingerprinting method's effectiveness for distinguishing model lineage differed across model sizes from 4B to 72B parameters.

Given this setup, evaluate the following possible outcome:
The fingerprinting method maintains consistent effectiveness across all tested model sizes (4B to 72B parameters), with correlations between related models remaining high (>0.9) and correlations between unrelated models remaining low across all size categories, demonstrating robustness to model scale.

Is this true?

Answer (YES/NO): NO